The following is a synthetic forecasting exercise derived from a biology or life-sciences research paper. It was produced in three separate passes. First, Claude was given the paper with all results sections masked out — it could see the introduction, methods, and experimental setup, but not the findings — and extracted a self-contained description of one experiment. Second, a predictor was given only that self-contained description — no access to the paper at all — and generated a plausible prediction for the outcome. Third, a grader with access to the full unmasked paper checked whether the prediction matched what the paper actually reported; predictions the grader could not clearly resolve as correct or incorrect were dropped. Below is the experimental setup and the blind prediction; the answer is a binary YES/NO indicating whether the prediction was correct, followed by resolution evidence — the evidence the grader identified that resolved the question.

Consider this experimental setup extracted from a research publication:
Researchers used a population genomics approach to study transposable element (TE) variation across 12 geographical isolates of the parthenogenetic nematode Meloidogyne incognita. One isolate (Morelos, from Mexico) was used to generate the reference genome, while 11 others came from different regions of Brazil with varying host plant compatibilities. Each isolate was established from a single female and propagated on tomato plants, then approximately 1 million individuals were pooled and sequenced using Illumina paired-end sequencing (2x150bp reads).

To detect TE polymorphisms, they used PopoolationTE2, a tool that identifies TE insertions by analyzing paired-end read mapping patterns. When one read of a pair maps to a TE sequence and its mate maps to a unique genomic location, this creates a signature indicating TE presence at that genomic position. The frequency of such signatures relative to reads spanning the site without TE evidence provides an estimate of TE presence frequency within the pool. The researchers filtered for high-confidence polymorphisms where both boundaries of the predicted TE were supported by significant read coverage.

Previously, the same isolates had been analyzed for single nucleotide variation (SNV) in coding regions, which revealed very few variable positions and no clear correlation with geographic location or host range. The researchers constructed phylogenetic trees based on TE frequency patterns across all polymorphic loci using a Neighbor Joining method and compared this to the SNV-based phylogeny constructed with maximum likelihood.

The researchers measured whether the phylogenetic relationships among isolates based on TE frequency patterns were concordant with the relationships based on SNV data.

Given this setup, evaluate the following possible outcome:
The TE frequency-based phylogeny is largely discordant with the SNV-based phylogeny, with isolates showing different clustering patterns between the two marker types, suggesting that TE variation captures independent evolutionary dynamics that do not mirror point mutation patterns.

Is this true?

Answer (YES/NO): NO